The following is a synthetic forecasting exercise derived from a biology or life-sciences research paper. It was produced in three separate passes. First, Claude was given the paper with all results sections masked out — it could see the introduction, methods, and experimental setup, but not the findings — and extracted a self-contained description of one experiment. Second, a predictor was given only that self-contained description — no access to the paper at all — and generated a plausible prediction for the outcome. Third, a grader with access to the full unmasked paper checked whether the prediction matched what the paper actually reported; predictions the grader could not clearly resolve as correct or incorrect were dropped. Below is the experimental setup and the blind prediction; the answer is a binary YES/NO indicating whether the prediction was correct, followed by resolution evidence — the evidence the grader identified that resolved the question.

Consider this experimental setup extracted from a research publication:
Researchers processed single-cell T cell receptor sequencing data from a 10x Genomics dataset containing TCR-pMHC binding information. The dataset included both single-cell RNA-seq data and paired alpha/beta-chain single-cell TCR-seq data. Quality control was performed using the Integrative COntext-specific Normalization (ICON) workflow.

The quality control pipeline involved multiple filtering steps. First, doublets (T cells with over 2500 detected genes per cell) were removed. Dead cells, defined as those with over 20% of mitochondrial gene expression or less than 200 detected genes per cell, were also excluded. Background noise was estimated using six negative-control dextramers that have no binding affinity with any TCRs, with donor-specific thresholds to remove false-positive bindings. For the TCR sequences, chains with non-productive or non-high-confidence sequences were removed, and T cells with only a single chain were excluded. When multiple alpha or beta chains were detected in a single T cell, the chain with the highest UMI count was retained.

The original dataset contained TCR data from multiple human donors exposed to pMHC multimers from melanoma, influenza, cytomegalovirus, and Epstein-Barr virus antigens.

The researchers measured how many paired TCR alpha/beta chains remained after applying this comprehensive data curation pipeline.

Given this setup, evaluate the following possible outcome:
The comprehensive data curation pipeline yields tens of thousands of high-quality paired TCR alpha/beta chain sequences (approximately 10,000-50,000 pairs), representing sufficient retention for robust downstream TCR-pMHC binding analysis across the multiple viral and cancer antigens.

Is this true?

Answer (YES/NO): YES